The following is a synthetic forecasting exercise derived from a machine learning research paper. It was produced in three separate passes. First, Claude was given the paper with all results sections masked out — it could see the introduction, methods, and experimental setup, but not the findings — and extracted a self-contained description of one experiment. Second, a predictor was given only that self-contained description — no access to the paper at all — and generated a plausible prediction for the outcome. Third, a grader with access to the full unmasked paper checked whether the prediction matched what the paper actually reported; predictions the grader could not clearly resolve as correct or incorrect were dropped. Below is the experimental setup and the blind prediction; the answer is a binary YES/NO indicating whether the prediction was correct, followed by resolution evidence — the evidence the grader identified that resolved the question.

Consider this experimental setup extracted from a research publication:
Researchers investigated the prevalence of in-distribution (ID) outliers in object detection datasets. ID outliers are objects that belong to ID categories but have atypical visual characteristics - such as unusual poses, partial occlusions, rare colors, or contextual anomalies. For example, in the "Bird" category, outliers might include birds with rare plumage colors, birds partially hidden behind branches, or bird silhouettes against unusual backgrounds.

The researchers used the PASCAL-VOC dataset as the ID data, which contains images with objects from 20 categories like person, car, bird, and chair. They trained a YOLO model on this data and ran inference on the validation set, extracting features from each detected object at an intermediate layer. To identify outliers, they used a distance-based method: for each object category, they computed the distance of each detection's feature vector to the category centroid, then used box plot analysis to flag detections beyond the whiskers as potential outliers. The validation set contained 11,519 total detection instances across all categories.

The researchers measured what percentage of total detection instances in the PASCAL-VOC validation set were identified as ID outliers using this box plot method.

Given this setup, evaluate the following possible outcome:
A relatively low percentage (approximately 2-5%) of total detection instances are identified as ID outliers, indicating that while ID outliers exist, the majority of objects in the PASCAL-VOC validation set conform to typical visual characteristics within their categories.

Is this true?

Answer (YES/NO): NO